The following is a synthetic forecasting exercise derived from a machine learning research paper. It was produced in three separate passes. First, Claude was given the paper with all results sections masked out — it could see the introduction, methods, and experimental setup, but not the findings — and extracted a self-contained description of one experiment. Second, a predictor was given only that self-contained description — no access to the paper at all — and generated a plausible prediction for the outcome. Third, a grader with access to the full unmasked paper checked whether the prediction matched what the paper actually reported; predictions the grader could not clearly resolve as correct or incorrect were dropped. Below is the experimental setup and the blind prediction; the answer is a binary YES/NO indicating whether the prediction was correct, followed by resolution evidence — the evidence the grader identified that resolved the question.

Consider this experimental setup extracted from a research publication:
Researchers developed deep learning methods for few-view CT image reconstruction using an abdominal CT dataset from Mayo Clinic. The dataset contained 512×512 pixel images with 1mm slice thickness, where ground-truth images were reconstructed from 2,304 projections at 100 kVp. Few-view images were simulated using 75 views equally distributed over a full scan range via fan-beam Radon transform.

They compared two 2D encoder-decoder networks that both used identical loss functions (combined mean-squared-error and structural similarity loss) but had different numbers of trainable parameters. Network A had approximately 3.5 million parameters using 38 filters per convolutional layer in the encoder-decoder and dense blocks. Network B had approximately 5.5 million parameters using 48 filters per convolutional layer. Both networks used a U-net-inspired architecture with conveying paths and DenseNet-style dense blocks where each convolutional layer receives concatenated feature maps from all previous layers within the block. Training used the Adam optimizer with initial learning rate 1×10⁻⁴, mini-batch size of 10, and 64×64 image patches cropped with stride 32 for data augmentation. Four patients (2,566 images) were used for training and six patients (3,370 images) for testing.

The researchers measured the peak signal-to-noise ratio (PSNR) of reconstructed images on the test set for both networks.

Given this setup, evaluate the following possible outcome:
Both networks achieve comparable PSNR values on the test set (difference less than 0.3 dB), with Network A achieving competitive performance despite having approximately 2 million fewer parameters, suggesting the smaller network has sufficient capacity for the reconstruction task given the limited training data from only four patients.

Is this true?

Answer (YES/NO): YES